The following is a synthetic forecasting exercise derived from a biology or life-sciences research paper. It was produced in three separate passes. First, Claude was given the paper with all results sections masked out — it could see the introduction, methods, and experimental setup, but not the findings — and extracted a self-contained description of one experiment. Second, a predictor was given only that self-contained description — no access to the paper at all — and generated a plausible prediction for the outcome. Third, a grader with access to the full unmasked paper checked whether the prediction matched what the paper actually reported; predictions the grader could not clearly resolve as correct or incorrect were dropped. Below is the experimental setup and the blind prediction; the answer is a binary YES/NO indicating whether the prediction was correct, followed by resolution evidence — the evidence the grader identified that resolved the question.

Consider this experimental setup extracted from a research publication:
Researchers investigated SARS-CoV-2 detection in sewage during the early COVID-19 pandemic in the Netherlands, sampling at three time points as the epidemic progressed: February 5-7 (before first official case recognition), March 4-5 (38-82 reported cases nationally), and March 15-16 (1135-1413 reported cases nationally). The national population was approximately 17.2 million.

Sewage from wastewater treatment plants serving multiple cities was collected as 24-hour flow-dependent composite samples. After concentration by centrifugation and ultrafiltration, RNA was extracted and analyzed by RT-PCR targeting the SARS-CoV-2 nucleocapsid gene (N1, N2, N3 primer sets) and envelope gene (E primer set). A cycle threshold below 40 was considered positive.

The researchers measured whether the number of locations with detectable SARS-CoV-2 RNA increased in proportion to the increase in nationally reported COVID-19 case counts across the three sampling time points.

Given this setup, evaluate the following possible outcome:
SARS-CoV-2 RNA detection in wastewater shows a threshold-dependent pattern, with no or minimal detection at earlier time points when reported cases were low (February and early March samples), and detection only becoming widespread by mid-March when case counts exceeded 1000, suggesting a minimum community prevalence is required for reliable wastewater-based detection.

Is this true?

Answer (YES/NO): NO